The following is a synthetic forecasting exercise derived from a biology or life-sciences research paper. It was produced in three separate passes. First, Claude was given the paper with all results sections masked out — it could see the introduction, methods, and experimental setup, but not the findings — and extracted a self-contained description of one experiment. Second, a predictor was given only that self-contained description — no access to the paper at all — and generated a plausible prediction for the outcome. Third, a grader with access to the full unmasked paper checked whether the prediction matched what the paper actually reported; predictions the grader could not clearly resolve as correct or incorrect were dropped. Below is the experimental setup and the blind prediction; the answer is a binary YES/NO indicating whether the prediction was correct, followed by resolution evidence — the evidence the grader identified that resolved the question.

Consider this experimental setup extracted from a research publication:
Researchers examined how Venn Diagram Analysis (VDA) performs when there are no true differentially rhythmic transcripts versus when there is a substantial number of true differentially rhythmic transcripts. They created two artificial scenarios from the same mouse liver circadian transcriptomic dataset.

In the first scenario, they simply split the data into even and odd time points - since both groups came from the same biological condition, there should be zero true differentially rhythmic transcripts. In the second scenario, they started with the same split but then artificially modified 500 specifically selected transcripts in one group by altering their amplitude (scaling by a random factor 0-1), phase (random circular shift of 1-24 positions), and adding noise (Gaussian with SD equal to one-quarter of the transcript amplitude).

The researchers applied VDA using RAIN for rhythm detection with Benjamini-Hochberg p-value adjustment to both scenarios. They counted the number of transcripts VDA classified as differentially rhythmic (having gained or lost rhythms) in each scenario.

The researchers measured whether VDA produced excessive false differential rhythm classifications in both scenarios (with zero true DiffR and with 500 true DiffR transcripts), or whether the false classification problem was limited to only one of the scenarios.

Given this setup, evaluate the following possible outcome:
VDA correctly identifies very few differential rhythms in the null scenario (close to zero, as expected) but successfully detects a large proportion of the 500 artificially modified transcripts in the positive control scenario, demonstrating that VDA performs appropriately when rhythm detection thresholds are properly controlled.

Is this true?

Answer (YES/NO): NO